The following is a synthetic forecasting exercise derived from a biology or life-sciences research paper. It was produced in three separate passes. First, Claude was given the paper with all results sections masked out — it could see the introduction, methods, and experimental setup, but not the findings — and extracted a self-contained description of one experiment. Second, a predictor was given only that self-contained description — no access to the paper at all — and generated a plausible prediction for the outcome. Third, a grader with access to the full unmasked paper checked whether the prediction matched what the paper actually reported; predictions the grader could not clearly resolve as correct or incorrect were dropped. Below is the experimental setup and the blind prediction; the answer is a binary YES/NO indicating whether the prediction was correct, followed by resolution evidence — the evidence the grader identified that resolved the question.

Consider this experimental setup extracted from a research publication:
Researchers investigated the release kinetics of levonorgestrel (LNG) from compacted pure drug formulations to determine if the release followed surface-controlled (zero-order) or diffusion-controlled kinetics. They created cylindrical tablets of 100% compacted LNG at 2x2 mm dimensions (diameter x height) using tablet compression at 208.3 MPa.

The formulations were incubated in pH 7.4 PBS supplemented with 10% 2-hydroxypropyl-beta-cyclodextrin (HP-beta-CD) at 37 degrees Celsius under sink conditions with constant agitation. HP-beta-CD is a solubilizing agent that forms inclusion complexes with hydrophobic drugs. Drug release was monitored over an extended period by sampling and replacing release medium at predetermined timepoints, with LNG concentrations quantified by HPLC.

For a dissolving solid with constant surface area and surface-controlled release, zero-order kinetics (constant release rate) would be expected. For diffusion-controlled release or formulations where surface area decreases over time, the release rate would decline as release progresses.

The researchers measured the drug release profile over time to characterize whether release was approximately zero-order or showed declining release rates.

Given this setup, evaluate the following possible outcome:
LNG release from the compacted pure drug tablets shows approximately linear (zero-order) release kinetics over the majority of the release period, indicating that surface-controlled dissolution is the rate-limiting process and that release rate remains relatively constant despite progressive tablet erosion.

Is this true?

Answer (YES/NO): YES